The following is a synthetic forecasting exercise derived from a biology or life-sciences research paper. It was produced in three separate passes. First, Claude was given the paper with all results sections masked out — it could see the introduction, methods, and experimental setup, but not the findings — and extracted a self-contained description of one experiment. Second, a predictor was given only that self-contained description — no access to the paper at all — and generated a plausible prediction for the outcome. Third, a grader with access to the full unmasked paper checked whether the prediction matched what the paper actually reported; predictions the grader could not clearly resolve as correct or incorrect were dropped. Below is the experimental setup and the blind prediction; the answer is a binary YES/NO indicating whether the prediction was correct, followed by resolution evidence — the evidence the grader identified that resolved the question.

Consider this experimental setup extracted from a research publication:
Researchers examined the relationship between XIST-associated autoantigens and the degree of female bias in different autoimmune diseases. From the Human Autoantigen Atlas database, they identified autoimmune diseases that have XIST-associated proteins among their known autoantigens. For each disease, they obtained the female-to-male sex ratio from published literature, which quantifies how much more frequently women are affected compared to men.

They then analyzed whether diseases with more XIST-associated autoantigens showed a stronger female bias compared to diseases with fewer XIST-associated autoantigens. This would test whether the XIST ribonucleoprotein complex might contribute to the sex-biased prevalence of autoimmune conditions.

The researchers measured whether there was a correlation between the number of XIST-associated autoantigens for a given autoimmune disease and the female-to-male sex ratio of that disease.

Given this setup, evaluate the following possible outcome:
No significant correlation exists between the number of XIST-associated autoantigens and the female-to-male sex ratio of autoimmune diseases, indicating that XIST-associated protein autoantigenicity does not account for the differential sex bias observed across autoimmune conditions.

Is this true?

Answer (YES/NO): NO